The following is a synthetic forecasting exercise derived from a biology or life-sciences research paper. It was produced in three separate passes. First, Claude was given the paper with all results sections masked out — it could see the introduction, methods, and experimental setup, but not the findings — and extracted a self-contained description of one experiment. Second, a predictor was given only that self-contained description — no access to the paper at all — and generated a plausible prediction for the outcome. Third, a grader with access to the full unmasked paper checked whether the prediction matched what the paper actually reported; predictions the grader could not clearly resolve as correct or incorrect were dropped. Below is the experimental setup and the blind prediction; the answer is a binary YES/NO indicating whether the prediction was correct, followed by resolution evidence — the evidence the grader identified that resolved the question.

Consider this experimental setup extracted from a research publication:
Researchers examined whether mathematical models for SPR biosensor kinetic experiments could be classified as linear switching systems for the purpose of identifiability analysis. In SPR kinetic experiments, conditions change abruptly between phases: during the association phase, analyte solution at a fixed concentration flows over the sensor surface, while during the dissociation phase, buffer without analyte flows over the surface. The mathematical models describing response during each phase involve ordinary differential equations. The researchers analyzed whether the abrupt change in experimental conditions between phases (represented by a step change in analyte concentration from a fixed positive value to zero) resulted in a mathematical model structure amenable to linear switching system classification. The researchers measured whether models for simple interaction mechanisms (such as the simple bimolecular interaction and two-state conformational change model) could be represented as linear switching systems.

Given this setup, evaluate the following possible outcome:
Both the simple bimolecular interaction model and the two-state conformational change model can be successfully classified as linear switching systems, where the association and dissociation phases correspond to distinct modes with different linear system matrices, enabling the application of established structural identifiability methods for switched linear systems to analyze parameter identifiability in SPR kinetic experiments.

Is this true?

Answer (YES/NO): NO